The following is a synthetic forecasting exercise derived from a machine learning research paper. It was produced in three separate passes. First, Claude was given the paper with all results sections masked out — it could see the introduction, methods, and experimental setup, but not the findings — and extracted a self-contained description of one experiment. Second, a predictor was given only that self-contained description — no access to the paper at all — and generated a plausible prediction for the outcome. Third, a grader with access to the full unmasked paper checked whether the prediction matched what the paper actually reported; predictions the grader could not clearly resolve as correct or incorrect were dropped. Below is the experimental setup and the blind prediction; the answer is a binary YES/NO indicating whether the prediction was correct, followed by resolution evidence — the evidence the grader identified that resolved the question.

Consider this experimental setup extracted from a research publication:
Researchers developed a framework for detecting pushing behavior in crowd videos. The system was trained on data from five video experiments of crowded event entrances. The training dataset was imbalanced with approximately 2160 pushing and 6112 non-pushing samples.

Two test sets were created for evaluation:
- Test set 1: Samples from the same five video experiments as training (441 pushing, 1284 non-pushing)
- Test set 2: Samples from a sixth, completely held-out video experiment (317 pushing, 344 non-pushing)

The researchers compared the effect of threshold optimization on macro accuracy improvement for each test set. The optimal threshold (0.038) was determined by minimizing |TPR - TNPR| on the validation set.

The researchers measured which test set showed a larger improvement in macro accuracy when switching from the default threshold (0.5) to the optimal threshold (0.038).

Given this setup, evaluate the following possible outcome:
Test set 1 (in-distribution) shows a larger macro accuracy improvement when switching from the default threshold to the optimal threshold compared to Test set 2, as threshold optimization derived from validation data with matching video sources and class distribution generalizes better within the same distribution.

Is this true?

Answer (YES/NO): YES